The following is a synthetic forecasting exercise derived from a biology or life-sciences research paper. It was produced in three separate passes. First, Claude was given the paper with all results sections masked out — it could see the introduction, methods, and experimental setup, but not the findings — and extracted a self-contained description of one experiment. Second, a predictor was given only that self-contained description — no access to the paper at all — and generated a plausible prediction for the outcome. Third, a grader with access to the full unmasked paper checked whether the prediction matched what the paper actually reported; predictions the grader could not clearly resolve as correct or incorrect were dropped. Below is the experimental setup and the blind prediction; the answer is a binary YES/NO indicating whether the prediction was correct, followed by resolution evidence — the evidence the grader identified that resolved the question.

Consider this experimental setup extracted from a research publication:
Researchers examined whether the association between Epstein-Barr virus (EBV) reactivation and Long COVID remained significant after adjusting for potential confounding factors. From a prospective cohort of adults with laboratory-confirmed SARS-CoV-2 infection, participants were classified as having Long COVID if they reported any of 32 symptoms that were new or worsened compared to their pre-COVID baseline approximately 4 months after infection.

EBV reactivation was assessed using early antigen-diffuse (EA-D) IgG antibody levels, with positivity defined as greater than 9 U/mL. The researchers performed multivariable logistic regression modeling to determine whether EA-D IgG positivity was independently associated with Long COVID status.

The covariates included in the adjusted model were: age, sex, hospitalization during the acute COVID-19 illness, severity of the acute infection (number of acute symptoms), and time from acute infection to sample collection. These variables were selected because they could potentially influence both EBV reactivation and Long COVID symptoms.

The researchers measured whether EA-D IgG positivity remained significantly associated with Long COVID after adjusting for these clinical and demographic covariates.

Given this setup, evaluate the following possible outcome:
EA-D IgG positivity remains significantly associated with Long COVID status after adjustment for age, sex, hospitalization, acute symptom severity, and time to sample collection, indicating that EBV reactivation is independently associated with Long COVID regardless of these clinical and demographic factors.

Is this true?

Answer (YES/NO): NO